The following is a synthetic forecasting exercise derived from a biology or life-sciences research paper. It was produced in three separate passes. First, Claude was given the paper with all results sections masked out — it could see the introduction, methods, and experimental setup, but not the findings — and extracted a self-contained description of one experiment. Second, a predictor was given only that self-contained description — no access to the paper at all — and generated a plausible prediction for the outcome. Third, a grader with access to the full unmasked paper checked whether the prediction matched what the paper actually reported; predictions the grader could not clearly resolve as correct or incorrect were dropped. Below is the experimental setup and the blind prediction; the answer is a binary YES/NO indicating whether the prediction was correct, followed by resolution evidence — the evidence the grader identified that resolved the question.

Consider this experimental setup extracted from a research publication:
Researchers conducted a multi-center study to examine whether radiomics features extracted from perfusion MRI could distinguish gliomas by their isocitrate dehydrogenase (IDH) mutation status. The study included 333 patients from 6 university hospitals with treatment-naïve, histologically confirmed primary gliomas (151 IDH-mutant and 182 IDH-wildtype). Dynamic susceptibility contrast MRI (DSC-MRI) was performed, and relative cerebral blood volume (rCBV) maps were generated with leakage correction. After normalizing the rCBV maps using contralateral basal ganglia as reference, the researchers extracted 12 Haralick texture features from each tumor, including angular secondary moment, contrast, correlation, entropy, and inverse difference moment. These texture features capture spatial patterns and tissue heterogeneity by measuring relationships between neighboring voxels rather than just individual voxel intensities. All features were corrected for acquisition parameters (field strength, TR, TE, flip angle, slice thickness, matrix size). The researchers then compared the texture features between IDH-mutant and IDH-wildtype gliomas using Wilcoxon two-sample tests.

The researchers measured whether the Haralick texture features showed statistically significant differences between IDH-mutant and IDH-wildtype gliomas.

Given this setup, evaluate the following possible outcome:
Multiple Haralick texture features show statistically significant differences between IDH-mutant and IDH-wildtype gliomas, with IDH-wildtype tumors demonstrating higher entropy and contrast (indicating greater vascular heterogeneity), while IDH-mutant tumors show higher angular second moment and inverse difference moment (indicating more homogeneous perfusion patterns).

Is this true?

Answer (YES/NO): NO